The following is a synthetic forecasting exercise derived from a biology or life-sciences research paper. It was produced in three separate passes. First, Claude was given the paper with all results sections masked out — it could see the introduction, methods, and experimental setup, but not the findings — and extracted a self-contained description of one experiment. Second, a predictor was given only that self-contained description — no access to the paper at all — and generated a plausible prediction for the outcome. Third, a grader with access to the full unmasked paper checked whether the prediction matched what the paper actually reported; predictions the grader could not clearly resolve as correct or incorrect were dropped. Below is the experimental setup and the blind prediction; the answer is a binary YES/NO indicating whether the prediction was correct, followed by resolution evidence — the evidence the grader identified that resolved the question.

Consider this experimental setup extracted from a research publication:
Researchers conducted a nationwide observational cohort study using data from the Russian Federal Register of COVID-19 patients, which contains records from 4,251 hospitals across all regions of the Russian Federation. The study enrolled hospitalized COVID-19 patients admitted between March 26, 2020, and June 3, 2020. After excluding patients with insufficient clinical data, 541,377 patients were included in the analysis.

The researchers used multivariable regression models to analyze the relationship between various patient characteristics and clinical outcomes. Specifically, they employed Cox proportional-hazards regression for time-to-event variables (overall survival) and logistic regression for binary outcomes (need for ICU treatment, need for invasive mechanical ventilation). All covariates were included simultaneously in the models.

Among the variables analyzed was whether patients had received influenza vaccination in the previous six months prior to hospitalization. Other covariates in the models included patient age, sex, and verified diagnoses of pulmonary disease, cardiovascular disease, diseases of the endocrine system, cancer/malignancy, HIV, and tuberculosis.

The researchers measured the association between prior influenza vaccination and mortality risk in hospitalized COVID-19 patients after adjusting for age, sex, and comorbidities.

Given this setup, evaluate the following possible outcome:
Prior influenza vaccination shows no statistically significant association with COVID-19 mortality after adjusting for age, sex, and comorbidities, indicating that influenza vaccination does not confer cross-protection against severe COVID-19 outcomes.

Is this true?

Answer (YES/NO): NO